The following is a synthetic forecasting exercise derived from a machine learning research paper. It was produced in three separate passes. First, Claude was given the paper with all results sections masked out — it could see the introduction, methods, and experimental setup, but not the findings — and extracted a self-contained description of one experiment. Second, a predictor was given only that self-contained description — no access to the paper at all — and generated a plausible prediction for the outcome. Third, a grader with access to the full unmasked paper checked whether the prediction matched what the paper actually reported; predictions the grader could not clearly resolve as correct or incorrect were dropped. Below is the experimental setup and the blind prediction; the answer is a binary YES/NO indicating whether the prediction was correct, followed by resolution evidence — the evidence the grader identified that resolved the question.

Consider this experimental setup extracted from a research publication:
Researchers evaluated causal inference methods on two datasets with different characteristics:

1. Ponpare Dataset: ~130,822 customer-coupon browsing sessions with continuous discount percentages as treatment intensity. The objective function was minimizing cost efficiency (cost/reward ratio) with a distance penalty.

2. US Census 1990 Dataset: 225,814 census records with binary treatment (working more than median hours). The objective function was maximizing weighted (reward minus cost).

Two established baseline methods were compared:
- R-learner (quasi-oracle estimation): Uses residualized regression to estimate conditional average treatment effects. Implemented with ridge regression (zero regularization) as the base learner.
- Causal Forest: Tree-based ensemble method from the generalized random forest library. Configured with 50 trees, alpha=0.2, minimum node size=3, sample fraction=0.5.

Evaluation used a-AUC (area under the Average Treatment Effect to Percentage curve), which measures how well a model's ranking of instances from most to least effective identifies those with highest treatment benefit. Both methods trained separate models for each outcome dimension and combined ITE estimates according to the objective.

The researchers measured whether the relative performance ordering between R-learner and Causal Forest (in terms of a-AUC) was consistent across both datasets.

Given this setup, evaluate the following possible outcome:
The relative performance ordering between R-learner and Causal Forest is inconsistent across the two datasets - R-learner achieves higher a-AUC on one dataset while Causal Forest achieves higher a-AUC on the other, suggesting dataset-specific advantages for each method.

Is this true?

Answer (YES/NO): NO